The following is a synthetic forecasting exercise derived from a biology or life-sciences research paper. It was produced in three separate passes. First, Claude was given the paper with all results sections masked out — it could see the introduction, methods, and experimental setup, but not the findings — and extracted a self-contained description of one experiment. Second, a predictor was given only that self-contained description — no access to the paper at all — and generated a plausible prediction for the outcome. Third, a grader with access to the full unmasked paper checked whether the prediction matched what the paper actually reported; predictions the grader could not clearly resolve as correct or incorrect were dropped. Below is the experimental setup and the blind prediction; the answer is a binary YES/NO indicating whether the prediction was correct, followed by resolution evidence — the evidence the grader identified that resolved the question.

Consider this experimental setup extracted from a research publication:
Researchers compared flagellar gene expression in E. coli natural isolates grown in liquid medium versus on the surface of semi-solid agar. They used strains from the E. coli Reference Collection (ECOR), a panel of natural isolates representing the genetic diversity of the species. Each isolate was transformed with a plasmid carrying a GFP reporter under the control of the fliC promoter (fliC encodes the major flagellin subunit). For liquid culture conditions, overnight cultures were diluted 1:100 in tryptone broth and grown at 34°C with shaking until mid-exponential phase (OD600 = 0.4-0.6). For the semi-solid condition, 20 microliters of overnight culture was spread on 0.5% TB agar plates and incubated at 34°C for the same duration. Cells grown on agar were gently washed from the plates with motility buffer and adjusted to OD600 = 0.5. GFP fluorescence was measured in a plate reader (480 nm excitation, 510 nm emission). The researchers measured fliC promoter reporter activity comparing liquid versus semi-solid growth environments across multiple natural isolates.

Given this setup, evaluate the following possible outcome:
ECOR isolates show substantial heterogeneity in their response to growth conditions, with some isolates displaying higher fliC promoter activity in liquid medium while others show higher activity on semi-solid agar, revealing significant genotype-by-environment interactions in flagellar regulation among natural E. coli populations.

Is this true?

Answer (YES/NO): NO